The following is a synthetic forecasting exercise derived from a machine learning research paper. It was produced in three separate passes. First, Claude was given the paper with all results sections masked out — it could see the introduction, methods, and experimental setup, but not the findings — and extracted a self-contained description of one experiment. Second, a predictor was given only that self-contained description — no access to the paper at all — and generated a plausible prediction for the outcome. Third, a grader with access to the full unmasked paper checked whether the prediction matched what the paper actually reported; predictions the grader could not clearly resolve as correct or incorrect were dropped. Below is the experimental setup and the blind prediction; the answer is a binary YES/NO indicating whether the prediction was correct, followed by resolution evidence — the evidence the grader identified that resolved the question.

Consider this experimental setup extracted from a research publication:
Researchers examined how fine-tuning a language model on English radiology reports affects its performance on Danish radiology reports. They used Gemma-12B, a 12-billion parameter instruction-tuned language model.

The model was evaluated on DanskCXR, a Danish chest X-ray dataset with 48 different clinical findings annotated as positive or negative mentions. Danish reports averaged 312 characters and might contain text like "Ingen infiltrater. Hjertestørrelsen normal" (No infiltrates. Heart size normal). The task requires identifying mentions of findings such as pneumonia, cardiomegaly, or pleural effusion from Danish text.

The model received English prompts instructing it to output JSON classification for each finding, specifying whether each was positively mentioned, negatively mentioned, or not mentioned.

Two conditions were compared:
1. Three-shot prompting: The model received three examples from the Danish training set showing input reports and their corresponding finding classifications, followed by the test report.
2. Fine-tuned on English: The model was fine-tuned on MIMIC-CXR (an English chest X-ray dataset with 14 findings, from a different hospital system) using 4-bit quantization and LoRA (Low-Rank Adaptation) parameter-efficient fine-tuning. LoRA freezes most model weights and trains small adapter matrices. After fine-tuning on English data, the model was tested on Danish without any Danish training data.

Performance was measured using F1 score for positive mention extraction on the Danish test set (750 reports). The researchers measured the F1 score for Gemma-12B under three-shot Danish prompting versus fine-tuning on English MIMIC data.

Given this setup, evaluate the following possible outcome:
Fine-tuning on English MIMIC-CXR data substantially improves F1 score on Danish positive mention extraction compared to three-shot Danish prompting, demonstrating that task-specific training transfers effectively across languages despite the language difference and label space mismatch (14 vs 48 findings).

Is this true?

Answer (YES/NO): NO